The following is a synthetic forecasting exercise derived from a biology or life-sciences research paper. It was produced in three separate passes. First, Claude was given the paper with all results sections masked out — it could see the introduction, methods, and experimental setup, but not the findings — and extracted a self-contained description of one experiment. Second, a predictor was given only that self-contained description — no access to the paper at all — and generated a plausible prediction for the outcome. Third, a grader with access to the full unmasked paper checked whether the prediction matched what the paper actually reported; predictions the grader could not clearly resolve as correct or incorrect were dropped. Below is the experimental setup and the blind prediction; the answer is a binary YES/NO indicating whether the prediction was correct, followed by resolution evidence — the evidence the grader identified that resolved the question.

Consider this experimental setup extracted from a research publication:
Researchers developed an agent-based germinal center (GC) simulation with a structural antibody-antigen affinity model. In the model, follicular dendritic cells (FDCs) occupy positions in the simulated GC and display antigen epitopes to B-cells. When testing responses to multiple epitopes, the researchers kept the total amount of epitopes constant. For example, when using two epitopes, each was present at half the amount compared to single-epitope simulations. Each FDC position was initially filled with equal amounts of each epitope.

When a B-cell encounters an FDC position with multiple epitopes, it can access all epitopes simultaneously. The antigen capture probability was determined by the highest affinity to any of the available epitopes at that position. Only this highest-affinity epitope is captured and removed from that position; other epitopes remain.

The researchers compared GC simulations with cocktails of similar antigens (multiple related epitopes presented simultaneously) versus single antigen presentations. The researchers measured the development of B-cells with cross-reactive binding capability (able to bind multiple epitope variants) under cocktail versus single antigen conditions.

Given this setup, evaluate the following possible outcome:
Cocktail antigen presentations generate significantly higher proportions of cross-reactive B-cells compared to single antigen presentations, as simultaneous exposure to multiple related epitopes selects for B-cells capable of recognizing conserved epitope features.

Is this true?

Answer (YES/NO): NO